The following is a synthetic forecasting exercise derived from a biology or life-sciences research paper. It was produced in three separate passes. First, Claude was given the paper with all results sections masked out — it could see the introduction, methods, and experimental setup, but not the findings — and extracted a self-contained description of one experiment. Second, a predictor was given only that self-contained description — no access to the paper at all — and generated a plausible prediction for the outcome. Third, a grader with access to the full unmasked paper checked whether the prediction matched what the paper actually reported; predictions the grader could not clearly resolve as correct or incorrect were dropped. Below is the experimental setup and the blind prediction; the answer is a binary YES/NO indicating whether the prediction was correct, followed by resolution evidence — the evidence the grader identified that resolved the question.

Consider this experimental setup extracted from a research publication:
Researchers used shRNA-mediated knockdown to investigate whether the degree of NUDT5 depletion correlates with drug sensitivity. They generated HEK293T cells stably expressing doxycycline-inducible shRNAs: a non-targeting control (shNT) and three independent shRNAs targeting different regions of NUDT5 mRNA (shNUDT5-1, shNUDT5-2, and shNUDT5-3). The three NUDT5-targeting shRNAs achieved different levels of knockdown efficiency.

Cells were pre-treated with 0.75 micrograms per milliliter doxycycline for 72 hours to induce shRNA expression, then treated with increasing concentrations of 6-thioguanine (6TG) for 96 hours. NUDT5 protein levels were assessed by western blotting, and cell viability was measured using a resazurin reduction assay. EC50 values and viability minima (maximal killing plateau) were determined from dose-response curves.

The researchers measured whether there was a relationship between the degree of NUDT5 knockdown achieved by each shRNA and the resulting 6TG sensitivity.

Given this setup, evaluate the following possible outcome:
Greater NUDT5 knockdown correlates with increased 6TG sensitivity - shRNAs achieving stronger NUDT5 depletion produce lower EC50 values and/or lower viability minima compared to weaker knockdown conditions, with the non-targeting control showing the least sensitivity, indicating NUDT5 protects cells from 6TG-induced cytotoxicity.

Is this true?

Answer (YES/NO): NO